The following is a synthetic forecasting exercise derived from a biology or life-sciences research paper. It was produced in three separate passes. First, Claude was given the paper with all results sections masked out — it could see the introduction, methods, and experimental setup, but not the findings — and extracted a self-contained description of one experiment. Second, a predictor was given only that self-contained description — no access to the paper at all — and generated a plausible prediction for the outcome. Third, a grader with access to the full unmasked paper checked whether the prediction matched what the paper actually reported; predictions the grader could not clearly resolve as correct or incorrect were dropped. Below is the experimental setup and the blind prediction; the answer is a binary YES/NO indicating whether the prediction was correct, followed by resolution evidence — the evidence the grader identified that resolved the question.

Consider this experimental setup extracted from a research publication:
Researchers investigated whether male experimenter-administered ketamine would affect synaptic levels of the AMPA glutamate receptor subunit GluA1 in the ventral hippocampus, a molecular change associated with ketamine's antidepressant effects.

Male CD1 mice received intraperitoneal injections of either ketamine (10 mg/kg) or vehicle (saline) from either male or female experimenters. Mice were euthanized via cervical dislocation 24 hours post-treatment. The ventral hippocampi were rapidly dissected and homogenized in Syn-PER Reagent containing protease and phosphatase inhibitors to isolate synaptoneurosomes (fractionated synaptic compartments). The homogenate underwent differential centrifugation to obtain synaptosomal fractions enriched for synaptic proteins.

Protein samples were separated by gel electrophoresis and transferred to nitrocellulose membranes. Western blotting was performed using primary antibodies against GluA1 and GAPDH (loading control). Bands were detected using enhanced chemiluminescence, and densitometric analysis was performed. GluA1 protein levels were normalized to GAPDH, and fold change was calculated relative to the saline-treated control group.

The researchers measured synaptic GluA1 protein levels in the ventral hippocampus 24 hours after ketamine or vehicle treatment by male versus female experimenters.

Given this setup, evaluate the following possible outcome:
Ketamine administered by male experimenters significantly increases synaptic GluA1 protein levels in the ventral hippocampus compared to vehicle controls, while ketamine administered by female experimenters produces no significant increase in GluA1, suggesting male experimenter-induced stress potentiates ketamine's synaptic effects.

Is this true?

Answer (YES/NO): YES